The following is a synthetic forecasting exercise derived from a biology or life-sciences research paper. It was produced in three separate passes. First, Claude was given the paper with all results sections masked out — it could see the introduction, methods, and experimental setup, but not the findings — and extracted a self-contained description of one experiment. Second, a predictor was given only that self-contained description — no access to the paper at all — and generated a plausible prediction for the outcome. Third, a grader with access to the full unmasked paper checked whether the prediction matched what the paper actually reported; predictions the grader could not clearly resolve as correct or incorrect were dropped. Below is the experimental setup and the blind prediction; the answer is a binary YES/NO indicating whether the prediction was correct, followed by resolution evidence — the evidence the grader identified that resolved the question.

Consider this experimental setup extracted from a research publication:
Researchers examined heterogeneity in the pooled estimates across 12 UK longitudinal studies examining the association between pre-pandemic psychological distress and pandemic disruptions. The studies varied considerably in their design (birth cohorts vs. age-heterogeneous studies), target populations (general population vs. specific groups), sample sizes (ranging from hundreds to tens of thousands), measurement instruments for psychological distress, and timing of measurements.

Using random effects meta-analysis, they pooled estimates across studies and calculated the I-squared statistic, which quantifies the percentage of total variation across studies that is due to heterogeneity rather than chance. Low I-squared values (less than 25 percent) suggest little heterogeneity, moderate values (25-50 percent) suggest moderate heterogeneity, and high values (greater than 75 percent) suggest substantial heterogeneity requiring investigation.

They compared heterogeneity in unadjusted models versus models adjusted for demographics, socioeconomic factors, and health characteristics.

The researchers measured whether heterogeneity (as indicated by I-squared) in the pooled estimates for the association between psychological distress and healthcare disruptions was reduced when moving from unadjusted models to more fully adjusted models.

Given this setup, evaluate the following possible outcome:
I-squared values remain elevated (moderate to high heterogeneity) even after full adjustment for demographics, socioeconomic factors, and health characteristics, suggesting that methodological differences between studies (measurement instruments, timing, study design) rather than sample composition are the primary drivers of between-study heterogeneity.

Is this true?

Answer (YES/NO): NO